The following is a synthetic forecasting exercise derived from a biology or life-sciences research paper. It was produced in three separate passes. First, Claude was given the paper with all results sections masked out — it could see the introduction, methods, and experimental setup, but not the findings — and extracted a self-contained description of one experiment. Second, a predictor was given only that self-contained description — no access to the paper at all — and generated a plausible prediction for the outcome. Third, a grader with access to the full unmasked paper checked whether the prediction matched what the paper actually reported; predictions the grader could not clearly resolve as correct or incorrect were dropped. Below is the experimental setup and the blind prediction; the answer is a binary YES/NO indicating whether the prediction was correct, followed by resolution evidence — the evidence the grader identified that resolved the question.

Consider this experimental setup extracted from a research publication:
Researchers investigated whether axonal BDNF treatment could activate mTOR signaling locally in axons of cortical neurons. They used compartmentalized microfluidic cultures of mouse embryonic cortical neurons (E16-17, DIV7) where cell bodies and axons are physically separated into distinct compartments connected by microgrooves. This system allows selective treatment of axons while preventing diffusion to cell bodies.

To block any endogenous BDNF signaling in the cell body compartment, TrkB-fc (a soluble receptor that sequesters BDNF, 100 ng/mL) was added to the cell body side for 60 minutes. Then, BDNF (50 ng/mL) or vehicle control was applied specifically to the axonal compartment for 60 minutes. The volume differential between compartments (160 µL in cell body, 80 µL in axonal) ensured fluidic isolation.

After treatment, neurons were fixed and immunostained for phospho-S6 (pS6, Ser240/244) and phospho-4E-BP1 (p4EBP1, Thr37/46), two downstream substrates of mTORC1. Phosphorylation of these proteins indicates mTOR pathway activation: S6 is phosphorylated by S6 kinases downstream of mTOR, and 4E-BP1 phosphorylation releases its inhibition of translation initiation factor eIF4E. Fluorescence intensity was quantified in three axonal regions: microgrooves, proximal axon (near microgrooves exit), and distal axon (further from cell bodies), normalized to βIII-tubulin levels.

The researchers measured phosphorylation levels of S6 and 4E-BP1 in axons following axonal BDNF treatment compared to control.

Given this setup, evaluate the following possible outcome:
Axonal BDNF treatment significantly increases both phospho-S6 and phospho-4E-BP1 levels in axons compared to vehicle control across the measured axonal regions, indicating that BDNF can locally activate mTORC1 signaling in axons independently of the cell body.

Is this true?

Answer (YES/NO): YES